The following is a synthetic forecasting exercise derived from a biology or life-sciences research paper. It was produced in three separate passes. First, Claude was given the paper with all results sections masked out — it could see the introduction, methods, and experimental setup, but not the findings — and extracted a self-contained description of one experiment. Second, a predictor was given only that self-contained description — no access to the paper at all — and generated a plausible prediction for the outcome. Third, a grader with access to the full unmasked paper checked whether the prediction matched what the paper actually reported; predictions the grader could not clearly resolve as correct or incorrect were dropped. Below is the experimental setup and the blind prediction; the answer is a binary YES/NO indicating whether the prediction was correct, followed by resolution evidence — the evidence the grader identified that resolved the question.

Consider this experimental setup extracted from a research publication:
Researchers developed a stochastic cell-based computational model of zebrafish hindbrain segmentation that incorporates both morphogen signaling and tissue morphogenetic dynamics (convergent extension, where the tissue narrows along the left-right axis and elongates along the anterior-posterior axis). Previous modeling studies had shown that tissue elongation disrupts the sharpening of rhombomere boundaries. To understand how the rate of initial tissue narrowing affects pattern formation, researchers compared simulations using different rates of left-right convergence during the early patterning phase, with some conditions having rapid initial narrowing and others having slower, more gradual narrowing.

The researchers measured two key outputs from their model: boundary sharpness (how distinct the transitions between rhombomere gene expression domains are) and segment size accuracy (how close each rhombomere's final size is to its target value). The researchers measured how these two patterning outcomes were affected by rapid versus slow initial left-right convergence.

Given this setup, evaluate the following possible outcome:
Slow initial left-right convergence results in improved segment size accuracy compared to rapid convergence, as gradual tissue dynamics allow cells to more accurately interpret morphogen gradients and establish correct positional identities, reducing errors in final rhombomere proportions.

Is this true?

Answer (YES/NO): NO